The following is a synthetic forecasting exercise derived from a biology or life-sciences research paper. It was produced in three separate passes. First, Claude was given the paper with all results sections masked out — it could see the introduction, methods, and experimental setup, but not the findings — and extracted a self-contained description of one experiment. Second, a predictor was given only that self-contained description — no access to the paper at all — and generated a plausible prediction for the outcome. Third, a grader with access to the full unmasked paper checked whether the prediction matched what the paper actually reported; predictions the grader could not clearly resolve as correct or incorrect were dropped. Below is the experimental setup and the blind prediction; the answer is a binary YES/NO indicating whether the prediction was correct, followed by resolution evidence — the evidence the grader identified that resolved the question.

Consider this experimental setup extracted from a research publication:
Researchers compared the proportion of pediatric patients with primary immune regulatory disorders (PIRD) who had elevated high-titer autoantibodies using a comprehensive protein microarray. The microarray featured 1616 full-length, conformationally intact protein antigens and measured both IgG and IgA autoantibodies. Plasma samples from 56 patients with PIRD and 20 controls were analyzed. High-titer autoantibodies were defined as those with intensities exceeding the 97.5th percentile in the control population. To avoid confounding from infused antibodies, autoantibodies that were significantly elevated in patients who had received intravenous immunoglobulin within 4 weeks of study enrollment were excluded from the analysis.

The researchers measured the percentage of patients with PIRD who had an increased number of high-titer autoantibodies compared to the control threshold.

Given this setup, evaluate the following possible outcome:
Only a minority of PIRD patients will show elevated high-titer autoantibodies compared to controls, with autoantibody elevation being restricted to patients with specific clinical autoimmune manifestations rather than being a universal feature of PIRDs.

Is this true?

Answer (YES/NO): NO